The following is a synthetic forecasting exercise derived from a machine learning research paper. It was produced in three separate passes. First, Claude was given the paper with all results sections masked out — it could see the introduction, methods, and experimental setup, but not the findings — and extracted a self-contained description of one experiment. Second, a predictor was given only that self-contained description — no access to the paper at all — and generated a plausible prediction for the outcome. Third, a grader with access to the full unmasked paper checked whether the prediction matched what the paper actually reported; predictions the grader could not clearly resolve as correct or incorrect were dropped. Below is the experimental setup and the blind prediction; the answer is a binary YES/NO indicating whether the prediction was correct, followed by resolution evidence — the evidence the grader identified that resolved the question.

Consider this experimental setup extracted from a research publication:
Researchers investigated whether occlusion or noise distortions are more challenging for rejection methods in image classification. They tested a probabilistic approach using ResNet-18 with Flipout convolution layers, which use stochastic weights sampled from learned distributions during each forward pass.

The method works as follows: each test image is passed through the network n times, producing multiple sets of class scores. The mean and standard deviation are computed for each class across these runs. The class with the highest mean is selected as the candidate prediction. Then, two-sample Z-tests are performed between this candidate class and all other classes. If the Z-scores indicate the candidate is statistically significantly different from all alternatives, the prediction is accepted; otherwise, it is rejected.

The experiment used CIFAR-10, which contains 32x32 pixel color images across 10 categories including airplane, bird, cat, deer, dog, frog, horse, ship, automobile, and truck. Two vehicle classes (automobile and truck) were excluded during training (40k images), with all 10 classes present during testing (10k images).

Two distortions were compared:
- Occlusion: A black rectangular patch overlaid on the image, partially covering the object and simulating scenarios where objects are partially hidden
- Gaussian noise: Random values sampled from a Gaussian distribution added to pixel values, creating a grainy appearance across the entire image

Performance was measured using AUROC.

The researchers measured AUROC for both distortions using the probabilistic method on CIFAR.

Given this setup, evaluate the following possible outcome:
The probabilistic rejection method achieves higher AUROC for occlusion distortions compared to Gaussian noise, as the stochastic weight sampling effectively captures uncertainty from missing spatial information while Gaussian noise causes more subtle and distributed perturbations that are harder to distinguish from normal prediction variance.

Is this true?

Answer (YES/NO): YES